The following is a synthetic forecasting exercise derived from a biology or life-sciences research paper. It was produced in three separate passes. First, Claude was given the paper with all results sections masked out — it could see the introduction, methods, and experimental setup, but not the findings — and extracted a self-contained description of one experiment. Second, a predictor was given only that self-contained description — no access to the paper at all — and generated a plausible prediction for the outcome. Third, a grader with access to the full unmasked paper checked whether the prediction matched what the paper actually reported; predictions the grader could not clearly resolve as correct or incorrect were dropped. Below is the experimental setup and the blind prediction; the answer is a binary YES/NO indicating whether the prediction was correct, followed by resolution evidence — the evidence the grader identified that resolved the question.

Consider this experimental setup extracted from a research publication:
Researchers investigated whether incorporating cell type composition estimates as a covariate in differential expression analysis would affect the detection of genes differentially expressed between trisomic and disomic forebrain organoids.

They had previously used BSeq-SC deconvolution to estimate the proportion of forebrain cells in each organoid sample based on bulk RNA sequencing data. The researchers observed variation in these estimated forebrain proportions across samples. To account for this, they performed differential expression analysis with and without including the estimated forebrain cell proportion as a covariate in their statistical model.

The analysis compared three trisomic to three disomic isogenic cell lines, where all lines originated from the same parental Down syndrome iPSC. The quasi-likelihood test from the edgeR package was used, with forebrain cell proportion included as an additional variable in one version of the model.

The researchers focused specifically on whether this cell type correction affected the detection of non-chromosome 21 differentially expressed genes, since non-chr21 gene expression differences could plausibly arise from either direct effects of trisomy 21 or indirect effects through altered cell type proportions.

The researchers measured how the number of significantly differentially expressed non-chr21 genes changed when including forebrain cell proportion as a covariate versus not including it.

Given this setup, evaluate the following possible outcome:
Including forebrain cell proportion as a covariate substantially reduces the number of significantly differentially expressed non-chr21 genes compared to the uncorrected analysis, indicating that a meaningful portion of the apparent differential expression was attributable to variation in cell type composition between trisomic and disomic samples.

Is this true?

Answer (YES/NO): NO